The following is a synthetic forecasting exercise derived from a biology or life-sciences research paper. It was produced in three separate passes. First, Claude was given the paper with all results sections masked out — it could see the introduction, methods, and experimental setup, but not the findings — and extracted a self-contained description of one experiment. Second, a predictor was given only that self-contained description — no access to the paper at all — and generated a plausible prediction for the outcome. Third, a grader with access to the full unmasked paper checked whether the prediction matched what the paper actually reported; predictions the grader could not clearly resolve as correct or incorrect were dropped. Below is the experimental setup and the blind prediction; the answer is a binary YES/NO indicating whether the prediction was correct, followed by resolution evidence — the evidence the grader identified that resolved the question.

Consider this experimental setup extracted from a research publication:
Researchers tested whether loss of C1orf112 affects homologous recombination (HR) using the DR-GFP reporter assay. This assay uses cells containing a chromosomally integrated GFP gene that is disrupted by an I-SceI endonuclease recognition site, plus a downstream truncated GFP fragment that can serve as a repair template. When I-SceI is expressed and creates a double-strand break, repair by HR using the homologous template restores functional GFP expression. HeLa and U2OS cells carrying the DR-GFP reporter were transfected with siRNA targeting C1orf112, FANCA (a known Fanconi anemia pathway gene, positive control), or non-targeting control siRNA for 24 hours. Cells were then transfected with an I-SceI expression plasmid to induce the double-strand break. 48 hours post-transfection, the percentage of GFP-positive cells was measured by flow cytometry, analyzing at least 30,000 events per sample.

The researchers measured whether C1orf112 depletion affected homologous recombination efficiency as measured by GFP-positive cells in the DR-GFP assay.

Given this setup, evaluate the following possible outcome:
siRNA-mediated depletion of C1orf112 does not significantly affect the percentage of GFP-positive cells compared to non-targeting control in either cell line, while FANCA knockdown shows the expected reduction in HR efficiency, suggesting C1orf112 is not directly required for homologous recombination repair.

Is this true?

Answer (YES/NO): NO